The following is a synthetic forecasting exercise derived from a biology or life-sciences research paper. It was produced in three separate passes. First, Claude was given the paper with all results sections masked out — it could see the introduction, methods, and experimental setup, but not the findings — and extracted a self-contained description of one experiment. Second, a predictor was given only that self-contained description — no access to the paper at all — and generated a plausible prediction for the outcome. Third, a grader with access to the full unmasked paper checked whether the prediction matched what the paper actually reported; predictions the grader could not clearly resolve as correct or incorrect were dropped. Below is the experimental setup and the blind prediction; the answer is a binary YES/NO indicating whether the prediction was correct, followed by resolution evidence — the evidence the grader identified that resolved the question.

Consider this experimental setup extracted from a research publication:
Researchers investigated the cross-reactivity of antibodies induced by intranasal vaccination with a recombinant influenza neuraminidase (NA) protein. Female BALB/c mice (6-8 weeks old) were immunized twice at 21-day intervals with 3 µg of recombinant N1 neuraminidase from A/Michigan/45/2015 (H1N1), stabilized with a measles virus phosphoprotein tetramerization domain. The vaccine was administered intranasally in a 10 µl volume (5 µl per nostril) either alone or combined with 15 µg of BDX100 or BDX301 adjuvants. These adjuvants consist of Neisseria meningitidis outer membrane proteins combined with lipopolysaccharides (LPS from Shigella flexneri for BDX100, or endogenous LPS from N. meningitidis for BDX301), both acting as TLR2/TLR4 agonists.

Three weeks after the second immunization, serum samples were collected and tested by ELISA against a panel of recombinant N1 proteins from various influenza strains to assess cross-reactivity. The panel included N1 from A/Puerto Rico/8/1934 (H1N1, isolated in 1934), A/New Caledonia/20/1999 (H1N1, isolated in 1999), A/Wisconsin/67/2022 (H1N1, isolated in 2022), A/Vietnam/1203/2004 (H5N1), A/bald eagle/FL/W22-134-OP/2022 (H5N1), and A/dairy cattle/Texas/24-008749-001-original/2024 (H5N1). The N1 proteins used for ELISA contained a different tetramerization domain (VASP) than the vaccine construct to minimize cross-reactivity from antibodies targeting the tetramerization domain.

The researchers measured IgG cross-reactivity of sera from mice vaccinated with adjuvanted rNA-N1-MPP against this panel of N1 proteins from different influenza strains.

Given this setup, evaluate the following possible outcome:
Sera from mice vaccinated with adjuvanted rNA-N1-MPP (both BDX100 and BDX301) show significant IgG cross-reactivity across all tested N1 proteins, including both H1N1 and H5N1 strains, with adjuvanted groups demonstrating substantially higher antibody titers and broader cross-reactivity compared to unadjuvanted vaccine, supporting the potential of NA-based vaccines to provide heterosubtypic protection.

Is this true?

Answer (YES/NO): NO